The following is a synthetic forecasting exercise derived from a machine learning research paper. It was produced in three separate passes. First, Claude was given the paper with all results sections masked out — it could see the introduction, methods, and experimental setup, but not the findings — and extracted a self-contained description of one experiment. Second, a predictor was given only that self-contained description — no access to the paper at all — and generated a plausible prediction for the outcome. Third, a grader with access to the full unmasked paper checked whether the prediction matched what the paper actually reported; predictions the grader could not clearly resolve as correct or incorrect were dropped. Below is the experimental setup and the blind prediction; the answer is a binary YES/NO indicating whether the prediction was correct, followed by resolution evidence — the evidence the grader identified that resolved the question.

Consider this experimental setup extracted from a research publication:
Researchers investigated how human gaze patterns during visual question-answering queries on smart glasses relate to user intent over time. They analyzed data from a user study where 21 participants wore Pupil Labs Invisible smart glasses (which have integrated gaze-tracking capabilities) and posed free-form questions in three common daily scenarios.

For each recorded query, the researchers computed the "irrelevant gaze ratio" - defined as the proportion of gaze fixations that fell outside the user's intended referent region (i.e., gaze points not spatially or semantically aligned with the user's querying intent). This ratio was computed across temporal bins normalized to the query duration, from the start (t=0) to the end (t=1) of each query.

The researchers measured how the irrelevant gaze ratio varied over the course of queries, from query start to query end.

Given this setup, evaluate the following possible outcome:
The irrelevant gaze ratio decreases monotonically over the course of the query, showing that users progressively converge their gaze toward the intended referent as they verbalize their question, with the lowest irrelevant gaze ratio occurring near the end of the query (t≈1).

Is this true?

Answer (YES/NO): NO